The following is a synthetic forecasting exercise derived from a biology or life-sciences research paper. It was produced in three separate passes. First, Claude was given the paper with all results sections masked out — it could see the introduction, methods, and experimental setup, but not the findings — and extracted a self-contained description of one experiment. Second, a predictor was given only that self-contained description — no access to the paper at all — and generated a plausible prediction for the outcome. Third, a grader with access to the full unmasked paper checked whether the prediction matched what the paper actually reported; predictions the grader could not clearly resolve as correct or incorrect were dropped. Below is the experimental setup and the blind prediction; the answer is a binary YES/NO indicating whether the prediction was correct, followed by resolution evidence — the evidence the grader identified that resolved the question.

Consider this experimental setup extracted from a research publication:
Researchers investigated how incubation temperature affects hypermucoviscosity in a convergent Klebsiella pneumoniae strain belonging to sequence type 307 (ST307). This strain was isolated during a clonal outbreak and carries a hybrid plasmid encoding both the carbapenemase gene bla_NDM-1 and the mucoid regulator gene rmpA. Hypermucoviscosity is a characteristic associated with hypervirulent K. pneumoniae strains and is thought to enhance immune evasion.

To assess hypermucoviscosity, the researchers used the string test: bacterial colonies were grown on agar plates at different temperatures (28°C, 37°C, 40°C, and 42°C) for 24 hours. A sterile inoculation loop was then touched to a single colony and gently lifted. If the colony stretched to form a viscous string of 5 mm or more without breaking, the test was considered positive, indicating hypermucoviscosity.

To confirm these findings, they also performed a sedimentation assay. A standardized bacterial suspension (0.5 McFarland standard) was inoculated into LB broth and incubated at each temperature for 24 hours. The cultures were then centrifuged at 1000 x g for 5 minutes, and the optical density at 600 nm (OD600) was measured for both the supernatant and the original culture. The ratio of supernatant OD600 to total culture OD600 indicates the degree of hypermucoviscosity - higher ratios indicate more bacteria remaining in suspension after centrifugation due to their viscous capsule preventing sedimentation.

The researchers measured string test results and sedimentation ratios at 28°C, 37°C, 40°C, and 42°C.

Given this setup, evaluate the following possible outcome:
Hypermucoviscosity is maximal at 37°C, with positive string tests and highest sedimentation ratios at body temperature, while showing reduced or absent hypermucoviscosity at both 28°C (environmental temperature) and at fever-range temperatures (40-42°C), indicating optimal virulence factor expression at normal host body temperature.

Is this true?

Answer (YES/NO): NO